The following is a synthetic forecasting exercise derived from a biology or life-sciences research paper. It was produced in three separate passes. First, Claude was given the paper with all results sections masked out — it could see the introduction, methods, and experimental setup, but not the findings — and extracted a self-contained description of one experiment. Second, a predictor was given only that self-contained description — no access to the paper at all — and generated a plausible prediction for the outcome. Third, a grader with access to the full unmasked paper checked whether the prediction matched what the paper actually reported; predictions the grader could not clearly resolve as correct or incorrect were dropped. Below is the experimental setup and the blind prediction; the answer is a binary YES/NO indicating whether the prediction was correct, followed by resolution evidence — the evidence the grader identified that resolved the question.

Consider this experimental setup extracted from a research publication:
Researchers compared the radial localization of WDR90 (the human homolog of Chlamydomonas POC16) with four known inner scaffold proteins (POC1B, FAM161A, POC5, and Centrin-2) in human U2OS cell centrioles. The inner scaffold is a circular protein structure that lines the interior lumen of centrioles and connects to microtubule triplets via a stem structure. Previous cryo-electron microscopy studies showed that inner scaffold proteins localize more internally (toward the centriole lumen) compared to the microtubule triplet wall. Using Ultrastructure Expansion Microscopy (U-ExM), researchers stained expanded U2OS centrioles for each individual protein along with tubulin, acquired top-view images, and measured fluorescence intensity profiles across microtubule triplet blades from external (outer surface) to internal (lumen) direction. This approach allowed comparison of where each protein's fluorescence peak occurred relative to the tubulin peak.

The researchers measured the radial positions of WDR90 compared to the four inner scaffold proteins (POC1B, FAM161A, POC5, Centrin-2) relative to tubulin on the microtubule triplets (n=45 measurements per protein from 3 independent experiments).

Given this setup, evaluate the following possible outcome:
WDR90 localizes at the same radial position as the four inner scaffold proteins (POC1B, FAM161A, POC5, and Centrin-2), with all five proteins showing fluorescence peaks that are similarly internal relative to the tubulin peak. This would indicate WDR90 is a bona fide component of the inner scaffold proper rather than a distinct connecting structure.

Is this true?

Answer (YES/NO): NO